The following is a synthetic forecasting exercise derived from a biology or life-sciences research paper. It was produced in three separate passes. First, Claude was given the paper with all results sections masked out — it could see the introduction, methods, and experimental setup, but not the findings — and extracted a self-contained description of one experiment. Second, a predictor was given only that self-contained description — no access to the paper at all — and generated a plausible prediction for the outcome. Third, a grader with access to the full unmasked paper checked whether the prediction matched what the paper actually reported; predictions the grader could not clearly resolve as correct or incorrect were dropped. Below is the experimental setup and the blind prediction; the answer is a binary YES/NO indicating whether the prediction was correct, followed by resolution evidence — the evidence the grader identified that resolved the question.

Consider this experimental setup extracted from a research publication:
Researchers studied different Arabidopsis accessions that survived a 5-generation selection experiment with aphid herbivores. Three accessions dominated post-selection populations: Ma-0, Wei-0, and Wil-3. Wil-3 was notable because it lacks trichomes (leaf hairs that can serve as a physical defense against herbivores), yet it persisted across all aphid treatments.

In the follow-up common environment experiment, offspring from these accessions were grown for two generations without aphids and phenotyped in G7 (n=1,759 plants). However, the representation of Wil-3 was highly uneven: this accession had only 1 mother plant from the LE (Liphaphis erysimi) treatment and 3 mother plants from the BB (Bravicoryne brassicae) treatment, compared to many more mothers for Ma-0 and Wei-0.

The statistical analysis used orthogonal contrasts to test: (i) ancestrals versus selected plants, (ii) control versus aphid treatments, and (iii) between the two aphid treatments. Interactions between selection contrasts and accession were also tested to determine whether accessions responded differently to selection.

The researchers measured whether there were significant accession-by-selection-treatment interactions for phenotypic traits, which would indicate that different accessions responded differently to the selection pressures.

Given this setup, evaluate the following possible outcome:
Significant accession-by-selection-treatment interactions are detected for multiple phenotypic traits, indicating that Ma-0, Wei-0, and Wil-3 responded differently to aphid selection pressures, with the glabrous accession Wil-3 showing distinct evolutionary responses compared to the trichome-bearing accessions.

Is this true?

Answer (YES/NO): NO